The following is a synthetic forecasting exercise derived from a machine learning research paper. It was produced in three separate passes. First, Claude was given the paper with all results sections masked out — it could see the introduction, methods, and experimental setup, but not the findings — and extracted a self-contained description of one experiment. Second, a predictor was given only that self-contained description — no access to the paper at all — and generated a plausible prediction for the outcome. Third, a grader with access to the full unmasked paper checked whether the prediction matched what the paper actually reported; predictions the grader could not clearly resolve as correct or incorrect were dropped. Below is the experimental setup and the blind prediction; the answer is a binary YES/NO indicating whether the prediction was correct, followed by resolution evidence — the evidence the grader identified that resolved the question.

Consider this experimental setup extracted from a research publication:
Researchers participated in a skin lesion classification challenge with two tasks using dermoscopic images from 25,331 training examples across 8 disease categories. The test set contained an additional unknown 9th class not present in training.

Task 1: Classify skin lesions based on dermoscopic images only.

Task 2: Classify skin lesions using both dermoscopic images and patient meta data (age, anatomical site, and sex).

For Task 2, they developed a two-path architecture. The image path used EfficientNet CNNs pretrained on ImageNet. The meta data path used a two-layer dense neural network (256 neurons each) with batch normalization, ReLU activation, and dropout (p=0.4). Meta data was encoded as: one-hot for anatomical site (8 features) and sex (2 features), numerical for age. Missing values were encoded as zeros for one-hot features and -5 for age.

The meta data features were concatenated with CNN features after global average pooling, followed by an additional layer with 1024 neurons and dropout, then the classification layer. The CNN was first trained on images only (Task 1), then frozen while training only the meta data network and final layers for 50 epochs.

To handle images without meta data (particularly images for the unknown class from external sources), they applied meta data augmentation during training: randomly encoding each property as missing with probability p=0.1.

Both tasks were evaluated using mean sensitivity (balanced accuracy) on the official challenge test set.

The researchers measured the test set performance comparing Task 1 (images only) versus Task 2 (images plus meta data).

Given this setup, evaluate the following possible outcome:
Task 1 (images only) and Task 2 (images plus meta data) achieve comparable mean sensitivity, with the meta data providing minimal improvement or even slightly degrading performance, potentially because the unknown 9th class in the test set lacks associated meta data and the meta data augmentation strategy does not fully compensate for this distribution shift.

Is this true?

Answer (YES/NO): YES